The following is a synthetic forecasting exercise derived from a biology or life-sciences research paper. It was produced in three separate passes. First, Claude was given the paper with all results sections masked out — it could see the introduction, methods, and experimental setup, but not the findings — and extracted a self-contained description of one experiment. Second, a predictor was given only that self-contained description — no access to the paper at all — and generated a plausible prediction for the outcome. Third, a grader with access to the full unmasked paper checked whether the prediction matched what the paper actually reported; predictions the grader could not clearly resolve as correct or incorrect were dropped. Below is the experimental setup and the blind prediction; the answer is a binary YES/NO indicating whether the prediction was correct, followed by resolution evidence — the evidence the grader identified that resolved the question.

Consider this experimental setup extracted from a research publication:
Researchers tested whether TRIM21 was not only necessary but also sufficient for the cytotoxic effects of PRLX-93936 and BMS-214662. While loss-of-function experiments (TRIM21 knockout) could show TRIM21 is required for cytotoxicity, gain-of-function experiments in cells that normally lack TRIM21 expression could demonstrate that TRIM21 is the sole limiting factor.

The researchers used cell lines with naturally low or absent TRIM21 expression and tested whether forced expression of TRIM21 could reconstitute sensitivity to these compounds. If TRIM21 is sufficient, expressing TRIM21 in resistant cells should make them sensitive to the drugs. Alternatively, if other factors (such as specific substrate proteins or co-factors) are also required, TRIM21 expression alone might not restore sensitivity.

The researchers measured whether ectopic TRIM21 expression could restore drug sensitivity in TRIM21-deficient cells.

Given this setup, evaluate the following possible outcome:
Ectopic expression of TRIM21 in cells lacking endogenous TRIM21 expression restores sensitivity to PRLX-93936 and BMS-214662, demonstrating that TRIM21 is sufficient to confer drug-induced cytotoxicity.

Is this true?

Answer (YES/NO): YES